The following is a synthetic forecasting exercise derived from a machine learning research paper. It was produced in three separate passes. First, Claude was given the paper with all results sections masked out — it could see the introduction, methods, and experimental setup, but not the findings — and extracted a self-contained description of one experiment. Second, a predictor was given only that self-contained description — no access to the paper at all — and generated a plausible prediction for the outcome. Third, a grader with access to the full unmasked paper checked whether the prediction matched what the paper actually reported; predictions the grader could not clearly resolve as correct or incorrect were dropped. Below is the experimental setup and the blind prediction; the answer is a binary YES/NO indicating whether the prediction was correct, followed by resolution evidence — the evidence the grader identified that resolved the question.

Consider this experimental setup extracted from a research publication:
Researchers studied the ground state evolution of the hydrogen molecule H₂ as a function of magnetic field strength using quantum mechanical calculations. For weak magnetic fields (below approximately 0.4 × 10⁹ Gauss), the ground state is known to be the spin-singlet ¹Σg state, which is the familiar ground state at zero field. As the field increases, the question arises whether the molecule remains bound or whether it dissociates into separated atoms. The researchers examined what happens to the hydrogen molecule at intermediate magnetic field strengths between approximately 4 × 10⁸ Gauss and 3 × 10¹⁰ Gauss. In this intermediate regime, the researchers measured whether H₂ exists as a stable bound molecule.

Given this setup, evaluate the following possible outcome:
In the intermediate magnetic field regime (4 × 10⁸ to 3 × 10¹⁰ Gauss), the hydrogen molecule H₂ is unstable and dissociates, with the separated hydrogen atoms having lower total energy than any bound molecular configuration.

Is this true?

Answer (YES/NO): YES